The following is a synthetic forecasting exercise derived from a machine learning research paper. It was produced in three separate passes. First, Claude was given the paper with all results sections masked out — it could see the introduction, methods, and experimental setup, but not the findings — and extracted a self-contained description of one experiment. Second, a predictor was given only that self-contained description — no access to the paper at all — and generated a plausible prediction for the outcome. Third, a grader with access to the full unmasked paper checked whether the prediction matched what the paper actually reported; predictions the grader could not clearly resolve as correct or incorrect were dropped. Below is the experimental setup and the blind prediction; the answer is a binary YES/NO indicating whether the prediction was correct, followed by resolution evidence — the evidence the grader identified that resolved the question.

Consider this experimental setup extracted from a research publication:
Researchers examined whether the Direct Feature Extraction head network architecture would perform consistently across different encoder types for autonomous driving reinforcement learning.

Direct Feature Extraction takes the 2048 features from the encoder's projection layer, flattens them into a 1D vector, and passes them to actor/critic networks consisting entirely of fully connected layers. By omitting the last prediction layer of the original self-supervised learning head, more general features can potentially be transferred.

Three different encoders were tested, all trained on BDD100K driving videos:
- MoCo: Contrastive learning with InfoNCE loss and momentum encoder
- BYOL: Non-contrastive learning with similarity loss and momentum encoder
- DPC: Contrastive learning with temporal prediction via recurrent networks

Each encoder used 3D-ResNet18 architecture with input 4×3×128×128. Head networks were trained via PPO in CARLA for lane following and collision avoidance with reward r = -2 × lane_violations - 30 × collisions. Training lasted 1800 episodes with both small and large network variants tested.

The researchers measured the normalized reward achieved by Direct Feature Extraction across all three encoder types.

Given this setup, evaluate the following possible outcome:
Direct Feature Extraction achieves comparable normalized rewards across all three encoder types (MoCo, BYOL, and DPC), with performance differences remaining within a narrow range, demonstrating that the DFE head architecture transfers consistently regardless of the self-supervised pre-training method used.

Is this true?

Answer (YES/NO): NO